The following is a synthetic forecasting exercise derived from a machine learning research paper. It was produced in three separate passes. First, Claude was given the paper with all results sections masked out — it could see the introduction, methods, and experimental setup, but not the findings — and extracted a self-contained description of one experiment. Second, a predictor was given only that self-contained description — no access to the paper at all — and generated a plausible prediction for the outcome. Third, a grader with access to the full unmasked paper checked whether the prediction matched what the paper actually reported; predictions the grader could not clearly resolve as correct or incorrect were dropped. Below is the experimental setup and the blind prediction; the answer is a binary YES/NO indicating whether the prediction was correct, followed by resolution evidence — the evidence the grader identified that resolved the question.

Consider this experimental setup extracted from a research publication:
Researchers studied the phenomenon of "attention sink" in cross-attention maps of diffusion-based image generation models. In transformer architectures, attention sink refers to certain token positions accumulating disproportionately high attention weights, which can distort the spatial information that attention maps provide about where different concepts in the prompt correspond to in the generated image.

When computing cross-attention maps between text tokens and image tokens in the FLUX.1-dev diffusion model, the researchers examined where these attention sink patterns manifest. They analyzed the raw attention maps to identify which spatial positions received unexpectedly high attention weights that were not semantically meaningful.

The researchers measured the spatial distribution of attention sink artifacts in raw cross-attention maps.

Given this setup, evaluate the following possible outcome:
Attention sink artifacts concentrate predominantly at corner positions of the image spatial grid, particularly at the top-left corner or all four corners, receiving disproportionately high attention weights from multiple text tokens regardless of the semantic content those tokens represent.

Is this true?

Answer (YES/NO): NO